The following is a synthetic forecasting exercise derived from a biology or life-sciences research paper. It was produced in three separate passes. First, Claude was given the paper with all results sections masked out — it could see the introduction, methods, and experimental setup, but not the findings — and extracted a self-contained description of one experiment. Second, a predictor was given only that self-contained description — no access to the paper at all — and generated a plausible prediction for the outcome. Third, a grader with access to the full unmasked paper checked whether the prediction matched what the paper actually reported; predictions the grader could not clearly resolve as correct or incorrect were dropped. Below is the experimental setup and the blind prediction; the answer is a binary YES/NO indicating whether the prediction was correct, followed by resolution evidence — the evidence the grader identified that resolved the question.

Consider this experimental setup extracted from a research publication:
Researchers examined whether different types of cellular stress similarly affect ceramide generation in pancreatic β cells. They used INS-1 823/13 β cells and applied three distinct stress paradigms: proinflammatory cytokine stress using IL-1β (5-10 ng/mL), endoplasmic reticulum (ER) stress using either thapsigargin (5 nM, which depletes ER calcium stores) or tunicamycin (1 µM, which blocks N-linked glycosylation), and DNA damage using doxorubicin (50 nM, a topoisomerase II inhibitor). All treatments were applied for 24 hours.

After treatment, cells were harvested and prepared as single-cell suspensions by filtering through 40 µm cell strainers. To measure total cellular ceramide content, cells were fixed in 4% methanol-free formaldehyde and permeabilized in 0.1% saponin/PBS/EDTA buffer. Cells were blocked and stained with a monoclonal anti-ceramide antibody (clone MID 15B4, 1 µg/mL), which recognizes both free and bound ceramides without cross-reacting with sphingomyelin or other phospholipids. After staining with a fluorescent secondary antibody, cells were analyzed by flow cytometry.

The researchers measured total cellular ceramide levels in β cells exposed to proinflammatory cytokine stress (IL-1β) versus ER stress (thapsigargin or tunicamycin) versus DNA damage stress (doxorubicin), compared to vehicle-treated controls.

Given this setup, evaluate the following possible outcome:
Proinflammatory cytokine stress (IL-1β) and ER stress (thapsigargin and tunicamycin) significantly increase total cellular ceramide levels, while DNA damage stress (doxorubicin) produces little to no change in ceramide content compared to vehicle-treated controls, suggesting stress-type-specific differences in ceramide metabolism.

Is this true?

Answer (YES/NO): NO